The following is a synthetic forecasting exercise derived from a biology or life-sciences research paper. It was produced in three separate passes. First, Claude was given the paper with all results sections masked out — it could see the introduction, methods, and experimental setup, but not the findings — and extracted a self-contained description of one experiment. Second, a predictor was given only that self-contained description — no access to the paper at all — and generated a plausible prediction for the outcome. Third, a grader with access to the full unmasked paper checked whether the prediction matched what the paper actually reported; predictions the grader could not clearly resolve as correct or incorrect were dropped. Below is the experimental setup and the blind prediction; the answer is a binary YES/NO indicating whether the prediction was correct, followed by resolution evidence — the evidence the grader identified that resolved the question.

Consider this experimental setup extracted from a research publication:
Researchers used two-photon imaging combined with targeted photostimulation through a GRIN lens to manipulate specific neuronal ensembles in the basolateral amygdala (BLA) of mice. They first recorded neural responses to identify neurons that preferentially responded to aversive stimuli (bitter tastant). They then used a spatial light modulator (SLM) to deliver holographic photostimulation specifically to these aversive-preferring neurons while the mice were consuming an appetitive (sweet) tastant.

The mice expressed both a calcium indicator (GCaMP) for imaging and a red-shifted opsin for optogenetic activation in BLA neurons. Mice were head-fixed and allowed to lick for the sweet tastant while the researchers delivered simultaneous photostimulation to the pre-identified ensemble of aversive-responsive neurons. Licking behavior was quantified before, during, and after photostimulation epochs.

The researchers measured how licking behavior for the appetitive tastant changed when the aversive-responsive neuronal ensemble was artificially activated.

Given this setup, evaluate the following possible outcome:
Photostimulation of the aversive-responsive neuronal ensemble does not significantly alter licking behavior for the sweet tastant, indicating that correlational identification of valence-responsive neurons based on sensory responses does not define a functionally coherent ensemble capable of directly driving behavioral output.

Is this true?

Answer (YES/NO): NO